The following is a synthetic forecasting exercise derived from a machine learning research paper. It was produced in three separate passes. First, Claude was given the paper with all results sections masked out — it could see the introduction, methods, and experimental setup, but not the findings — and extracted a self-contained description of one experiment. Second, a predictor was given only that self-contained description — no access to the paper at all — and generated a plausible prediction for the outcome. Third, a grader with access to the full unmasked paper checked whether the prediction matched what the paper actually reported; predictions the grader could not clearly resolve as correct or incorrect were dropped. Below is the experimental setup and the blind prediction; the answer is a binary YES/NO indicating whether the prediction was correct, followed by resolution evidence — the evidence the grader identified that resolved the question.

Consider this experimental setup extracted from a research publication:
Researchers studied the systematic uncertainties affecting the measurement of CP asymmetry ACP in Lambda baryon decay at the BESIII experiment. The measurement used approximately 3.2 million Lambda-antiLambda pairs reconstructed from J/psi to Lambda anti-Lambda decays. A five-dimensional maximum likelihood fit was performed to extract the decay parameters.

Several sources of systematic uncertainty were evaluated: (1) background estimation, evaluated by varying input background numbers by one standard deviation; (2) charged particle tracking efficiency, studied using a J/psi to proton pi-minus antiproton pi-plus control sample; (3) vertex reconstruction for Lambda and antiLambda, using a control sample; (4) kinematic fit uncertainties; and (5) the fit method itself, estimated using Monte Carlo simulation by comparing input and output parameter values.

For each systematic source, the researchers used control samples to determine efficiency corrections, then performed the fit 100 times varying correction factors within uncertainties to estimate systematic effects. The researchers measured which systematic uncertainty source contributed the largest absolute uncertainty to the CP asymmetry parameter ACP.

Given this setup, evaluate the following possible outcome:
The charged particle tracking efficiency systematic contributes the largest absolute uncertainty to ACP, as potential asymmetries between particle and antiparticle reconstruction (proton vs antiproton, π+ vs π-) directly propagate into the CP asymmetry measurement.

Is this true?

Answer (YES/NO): NO